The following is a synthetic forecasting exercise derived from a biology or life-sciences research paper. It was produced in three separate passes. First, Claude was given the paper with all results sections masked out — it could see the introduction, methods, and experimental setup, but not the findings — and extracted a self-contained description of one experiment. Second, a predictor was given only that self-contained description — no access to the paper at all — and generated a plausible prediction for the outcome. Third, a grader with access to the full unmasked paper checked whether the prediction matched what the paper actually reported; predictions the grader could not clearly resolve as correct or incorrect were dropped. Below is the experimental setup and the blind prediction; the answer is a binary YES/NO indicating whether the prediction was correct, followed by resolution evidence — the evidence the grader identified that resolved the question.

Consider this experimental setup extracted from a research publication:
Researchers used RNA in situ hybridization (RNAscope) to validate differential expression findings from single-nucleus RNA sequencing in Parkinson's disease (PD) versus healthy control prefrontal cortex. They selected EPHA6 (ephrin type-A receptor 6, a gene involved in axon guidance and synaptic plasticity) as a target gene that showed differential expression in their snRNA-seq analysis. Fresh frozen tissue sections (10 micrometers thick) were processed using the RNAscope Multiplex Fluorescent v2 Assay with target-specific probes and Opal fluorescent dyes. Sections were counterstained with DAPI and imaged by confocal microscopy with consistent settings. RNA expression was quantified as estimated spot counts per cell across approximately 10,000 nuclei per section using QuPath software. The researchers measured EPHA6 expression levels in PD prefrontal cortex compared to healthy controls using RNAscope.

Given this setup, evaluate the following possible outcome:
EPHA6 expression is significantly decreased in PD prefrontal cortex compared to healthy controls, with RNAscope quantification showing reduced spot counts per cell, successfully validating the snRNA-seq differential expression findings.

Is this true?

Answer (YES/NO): NO